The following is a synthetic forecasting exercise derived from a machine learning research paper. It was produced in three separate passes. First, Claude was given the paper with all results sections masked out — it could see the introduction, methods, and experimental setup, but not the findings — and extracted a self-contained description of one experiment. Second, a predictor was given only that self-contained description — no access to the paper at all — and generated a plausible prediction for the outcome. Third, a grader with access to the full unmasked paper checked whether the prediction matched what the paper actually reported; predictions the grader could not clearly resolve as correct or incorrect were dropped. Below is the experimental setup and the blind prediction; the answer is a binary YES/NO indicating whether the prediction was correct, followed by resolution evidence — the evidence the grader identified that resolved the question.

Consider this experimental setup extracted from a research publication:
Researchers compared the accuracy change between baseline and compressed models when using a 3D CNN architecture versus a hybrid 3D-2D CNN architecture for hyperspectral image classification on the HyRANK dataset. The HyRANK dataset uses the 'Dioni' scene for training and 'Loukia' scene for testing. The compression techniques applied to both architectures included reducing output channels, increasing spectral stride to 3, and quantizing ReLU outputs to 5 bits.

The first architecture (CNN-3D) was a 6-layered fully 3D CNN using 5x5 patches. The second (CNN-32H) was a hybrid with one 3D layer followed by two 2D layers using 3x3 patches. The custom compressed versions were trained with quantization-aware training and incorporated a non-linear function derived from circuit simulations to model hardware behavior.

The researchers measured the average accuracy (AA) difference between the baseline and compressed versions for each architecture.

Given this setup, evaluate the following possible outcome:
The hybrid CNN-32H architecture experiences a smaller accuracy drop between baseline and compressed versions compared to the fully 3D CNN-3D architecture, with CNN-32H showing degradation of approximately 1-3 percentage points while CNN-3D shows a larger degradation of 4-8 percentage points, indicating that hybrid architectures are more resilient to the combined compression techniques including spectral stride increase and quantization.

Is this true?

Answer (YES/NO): NO